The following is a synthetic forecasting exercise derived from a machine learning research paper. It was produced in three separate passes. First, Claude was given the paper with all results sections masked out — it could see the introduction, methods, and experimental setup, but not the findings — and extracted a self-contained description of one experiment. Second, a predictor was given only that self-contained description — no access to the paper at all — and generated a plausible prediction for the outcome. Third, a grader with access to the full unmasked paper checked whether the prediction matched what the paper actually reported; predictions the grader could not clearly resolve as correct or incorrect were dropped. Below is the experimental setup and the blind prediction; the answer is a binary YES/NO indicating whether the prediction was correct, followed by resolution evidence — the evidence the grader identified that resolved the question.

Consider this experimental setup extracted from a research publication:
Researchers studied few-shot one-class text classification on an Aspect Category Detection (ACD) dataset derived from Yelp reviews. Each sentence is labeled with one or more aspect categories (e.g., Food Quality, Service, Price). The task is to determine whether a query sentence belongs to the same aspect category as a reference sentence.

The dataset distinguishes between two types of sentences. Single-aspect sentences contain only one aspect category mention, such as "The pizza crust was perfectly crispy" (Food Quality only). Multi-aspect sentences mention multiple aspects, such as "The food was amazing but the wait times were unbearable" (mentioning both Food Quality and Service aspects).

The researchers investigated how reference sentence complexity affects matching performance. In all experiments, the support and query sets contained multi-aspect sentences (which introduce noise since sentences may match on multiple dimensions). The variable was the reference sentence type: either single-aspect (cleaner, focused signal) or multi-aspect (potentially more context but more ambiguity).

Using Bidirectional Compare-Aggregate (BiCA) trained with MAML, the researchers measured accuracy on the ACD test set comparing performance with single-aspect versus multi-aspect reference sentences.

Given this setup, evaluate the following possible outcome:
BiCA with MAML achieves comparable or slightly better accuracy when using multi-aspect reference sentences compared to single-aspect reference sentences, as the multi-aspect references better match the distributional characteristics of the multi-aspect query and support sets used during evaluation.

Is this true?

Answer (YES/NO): NO